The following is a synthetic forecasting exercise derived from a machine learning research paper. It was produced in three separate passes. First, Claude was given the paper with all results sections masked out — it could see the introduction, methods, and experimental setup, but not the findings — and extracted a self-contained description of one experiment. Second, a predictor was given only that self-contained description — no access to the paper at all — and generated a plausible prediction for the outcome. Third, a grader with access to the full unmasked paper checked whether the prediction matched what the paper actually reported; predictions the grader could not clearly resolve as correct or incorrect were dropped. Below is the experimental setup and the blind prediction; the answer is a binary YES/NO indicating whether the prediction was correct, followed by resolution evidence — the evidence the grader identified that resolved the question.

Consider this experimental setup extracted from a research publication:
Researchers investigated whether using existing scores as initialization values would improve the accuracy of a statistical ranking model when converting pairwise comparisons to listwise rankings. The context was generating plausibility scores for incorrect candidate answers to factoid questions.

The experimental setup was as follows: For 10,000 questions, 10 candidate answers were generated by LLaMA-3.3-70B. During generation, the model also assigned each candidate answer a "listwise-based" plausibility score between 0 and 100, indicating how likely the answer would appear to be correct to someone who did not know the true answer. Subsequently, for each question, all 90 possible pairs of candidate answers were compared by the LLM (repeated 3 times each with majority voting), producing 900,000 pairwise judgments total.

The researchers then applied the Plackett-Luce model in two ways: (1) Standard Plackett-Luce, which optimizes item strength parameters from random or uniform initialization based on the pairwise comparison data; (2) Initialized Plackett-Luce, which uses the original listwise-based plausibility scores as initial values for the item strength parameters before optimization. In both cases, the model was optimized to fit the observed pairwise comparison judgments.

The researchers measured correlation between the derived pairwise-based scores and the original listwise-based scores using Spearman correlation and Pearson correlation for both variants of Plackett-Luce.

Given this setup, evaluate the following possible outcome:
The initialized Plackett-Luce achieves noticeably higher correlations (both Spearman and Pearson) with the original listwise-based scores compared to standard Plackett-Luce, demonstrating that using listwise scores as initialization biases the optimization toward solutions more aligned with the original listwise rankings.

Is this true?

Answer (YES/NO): NO